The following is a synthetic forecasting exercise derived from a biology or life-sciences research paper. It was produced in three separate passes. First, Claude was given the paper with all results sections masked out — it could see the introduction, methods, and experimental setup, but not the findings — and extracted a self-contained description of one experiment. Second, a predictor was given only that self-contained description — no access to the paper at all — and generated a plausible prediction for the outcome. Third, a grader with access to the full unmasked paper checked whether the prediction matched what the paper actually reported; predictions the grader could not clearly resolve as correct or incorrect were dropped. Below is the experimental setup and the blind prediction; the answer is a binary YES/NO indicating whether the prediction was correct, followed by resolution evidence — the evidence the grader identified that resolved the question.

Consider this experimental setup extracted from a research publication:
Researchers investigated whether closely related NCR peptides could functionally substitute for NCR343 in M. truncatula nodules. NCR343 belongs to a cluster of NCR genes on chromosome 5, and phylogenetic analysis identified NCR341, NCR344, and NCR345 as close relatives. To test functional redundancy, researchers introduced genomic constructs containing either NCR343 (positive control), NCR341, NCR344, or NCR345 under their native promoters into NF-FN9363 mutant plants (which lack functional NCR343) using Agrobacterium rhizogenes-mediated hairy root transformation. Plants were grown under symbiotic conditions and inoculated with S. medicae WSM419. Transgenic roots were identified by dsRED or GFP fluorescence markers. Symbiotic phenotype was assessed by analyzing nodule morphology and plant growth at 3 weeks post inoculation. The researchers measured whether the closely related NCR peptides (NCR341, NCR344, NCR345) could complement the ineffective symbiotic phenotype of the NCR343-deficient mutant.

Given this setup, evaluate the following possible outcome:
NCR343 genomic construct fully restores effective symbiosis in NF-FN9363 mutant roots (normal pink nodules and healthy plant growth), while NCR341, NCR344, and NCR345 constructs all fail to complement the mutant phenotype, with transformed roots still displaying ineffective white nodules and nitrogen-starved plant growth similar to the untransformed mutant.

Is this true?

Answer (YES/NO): YES